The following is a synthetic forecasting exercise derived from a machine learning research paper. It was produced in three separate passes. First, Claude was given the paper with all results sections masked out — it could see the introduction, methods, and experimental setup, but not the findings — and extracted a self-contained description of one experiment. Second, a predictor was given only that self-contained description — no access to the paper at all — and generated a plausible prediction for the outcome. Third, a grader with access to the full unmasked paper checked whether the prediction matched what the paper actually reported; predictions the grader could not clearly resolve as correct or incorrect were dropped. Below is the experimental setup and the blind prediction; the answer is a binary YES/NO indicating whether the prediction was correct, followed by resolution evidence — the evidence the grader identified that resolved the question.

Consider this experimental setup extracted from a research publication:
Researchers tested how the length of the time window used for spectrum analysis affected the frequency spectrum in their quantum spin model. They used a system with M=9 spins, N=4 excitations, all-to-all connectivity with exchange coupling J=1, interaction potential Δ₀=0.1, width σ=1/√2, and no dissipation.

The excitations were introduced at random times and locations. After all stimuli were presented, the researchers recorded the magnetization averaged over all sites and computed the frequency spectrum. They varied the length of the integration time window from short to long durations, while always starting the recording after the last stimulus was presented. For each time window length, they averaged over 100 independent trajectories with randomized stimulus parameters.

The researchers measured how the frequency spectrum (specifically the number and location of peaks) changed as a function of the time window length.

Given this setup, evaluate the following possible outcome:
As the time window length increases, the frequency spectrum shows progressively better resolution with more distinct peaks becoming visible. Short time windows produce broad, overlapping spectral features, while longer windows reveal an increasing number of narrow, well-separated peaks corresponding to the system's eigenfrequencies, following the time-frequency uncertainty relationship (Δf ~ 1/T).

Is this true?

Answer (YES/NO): NO